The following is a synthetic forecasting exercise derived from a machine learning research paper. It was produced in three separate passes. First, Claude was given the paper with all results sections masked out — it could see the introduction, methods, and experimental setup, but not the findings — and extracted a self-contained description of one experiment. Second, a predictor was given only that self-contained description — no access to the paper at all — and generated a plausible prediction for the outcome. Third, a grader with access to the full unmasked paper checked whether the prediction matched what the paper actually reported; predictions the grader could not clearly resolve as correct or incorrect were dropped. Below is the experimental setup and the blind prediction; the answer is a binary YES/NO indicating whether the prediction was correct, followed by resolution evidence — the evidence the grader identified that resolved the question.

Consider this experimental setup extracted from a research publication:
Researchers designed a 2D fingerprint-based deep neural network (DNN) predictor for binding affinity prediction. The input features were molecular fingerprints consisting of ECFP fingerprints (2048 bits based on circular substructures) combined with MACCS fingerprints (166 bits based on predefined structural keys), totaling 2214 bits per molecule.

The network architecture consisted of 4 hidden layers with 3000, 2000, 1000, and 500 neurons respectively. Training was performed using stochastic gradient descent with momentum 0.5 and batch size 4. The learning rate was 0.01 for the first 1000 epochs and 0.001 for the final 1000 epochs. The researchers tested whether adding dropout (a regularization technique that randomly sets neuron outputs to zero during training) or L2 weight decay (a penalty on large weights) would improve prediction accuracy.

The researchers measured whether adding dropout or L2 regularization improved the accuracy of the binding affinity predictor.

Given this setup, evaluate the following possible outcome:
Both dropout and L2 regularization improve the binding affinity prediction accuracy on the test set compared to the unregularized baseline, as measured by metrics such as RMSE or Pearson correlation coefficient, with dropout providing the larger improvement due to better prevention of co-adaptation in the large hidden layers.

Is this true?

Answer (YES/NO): NO